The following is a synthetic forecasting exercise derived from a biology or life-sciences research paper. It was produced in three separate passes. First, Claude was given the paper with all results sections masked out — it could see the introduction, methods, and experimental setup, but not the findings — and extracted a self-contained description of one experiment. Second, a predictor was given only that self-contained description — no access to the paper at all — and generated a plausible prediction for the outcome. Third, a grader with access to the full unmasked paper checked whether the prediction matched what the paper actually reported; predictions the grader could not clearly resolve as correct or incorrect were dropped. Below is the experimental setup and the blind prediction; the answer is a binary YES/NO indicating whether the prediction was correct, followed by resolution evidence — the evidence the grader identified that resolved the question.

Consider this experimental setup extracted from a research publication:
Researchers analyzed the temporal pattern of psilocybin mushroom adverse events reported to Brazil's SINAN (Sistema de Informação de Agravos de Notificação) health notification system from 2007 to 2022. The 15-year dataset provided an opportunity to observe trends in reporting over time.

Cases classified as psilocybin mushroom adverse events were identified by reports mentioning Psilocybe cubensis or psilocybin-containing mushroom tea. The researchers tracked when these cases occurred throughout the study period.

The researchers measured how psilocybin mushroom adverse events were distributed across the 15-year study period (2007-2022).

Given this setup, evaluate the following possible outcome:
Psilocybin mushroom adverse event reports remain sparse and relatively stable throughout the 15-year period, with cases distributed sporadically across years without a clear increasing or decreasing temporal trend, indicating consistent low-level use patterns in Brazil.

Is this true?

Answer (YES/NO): NO